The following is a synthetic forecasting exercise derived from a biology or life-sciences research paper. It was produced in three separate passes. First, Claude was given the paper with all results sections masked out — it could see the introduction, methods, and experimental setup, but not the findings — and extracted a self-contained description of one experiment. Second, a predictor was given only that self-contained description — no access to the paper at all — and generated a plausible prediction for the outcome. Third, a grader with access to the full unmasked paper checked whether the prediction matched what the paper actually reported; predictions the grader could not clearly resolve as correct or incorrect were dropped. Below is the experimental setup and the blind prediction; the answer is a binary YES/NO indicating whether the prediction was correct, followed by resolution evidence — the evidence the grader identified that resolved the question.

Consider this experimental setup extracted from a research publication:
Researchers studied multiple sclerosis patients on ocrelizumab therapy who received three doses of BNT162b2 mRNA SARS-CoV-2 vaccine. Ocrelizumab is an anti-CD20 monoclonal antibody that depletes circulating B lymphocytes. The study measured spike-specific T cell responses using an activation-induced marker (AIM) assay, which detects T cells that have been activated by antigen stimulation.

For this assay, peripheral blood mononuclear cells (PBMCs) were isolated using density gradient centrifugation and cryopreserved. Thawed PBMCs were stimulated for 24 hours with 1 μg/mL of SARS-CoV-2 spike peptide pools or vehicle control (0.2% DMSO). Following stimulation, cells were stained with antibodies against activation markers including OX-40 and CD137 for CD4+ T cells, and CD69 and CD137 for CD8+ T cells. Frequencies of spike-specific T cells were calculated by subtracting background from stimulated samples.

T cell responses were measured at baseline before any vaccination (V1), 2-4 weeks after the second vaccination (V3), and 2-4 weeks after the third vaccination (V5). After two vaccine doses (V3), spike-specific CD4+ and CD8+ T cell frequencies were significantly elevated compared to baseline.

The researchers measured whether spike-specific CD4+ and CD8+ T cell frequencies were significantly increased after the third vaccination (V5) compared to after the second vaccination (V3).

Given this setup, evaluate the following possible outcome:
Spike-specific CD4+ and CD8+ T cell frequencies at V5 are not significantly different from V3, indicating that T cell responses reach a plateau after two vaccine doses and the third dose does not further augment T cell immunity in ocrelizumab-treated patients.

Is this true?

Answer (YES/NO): YES